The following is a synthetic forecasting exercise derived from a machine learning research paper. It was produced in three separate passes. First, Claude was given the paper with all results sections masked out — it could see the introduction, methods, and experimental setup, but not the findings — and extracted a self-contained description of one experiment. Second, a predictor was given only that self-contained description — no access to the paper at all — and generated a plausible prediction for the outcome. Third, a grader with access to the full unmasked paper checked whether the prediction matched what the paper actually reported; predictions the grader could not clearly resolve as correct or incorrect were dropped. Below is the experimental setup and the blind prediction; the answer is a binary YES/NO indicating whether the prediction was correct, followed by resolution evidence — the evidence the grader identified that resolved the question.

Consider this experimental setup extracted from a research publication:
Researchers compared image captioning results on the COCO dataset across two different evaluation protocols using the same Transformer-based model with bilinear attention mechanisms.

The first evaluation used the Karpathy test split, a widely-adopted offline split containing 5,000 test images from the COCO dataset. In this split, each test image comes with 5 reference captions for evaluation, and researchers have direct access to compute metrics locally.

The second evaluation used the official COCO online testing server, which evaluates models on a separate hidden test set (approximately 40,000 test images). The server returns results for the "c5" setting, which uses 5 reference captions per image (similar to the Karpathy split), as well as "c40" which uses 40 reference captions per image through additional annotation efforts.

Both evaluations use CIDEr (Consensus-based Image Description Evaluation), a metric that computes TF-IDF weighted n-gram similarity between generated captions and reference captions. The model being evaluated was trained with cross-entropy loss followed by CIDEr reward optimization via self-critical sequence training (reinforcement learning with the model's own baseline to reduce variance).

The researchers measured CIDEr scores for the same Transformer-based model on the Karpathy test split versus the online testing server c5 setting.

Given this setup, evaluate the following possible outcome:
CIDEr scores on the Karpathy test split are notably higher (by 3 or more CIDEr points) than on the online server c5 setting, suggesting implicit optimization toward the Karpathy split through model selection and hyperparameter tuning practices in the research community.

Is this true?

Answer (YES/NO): YES